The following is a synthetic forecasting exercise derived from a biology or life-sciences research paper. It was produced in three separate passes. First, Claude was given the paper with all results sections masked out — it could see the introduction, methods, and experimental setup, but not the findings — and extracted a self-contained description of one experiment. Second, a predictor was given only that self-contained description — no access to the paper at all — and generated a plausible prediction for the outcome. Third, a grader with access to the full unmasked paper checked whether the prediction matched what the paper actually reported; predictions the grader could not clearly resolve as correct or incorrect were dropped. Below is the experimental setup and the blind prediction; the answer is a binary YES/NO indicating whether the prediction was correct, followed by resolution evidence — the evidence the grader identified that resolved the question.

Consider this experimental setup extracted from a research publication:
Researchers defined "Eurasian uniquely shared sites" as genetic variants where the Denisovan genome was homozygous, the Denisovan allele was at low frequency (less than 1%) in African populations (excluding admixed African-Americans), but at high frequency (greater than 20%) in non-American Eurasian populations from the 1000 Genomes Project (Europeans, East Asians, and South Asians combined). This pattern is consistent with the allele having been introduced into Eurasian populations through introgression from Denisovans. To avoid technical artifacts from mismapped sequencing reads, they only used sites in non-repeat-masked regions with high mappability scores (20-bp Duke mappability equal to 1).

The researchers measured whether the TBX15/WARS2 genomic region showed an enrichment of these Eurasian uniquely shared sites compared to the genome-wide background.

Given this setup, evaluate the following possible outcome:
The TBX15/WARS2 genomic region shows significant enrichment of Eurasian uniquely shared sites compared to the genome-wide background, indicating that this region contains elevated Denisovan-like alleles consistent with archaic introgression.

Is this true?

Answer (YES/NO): YES